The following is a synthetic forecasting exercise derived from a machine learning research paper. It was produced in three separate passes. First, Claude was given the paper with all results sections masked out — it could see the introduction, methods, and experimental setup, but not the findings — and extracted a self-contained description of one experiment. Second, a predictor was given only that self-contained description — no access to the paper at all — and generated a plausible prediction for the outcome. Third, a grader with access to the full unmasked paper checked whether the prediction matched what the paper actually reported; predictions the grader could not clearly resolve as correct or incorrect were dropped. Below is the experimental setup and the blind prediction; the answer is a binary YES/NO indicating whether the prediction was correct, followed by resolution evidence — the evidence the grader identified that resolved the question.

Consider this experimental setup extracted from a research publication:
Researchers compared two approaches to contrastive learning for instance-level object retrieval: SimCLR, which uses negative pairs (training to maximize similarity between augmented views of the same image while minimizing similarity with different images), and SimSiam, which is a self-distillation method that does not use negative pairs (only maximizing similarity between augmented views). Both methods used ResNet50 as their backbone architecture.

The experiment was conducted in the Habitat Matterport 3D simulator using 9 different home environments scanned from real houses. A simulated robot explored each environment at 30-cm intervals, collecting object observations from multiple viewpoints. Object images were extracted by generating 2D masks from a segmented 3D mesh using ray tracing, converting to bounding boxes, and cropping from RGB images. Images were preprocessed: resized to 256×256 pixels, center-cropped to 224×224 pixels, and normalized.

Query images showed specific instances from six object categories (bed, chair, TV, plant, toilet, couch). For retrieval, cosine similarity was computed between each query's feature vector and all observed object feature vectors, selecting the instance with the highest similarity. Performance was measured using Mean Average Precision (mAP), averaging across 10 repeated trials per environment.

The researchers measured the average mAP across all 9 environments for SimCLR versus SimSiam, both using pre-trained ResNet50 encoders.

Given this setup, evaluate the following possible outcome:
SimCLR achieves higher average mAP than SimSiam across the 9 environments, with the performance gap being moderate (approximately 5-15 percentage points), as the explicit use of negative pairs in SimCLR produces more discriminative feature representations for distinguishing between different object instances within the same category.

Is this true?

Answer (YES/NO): NO